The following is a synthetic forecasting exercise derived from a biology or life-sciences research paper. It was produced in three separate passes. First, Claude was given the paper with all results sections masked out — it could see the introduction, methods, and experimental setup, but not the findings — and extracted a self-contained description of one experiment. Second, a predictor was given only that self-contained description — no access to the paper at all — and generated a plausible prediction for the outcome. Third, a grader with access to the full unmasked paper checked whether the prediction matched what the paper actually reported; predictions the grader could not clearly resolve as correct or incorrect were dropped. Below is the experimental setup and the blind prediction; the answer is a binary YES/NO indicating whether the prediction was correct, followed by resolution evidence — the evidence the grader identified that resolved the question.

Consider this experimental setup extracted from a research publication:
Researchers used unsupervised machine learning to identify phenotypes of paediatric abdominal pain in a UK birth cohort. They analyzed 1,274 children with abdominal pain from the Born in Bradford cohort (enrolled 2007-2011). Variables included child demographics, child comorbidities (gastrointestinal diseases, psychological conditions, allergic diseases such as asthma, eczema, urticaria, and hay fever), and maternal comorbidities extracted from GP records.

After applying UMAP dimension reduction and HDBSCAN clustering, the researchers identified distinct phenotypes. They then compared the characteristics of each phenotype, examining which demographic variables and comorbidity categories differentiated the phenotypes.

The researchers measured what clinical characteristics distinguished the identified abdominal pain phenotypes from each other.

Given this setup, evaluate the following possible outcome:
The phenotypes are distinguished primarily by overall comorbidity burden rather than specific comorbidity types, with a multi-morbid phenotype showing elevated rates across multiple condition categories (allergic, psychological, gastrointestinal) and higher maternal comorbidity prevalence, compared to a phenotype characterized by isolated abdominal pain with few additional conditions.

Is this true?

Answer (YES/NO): NO